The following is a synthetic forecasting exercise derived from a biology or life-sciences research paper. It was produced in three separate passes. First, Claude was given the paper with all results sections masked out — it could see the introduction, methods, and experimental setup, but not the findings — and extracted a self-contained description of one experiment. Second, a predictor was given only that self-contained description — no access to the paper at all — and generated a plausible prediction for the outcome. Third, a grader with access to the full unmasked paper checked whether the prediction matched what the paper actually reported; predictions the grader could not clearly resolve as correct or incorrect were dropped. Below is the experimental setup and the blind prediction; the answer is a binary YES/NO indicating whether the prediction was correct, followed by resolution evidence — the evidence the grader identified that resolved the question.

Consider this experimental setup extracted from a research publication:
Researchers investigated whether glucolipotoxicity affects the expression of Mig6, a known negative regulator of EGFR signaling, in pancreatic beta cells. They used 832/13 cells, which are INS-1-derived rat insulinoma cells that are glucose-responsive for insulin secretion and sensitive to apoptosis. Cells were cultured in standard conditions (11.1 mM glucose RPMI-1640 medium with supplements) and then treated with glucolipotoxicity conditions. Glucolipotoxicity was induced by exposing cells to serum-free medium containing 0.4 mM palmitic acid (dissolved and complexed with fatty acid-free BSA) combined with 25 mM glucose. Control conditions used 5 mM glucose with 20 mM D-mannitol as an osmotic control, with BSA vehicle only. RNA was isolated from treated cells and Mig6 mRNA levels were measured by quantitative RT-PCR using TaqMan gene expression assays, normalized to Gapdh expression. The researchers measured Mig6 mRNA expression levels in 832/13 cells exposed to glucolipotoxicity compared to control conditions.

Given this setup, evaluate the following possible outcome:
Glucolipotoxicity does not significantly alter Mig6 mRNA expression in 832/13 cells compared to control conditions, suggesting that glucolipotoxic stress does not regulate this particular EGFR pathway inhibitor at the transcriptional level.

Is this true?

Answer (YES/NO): NO